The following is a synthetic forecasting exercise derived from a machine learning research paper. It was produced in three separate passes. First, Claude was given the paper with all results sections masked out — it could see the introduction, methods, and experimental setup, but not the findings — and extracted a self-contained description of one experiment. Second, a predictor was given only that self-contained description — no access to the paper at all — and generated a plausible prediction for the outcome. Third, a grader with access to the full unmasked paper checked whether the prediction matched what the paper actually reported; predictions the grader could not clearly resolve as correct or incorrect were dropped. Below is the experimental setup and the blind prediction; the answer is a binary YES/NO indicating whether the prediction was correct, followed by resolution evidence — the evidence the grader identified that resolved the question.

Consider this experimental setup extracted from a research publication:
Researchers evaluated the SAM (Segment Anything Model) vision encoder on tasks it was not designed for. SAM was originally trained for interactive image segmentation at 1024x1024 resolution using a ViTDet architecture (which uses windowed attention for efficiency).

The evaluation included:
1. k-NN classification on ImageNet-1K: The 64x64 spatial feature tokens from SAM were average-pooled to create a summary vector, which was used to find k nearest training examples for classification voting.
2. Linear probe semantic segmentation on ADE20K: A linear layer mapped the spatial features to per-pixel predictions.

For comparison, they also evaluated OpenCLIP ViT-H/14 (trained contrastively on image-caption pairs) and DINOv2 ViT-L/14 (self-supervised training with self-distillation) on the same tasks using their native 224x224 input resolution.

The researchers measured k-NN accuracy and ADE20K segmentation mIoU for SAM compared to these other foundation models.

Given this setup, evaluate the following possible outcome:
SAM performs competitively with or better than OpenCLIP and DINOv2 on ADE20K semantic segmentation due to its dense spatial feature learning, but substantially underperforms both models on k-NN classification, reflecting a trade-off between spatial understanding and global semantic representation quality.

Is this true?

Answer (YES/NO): NO